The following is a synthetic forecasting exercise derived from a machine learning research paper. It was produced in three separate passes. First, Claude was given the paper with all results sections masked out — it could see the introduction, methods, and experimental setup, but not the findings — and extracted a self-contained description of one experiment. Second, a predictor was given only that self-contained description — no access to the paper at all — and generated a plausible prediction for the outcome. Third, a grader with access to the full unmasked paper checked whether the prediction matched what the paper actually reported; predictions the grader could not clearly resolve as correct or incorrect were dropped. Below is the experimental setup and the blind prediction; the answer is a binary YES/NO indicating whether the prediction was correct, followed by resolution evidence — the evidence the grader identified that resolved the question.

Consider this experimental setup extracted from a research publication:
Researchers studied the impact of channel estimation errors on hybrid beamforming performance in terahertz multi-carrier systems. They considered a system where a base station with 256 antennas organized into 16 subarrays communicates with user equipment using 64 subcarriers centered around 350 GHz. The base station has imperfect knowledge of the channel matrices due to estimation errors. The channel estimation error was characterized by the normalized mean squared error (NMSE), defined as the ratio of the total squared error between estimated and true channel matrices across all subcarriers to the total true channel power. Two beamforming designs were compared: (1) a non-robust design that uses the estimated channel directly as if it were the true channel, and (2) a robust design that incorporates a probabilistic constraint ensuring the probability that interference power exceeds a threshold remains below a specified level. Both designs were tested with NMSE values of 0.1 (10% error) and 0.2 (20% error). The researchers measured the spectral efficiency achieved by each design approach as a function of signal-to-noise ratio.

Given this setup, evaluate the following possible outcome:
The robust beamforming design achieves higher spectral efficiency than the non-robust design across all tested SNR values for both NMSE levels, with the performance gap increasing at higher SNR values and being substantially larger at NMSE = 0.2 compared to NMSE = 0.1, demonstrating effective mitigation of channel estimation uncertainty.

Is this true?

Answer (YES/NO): NO